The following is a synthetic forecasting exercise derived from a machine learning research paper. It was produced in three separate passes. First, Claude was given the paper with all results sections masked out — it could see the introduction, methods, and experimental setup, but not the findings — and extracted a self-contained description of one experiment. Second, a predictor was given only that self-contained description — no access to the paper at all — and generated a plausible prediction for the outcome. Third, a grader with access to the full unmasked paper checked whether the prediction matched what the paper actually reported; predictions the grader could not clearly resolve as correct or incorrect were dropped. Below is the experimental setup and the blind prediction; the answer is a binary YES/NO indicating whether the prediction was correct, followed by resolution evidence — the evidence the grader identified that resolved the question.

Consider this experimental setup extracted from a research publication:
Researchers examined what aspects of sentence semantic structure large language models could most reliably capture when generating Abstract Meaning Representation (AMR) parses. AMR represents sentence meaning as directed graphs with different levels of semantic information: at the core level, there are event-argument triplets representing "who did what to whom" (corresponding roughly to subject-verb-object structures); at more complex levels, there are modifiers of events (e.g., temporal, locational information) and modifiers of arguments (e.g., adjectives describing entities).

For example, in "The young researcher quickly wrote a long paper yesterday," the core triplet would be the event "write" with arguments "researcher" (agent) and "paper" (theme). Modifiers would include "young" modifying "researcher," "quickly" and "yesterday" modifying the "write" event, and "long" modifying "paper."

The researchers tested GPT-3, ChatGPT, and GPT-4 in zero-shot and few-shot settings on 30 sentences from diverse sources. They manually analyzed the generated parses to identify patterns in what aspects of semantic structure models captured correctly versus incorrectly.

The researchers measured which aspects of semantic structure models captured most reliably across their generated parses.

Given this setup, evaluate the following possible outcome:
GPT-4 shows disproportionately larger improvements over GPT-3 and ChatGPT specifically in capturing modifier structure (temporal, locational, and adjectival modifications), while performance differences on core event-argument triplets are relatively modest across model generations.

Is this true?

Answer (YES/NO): NO